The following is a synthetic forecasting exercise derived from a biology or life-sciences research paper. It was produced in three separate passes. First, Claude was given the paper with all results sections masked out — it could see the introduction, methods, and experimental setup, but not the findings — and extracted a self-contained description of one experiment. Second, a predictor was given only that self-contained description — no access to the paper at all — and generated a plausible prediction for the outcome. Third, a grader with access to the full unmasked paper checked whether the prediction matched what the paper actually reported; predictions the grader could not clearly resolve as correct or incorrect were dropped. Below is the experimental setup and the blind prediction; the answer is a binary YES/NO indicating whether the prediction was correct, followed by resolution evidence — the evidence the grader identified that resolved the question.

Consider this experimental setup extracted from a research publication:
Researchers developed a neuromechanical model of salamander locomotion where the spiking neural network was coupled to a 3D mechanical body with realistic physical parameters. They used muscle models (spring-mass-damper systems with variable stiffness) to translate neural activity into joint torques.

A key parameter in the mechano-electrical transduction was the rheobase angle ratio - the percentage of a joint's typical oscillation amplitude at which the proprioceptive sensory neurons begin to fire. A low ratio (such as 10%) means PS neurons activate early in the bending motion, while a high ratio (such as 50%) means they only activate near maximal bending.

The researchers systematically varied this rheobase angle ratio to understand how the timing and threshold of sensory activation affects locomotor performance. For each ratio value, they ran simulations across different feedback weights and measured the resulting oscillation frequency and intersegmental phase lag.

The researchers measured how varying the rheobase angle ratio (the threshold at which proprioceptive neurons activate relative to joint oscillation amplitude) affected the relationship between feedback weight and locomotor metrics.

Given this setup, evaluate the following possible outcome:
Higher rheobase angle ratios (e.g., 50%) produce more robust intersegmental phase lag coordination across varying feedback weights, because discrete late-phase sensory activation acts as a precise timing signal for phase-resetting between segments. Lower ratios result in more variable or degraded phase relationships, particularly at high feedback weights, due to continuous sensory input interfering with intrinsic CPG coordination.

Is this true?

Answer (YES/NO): NO